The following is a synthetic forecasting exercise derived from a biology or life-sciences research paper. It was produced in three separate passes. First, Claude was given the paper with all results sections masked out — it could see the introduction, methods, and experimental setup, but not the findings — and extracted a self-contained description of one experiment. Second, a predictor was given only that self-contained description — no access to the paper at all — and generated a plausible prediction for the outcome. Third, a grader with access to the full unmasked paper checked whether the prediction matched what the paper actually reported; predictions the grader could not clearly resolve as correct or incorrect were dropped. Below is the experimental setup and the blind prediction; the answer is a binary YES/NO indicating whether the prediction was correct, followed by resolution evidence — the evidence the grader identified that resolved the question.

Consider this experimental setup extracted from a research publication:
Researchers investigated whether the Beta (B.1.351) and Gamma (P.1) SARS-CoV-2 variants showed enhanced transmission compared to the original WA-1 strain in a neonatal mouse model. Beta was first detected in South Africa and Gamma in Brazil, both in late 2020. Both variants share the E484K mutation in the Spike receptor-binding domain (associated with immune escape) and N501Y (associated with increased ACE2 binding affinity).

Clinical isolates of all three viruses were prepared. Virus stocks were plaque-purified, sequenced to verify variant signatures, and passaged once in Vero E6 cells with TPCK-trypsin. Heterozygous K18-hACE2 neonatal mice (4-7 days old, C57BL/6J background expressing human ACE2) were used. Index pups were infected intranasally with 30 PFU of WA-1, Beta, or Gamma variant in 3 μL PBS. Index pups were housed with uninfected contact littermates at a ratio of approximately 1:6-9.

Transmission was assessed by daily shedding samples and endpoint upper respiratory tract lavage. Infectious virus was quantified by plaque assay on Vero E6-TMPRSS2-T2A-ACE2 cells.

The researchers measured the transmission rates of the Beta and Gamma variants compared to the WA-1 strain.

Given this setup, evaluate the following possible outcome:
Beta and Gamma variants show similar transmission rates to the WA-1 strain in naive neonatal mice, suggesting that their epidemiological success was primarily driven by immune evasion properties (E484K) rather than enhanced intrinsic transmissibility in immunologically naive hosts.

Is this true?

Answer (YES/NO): NO